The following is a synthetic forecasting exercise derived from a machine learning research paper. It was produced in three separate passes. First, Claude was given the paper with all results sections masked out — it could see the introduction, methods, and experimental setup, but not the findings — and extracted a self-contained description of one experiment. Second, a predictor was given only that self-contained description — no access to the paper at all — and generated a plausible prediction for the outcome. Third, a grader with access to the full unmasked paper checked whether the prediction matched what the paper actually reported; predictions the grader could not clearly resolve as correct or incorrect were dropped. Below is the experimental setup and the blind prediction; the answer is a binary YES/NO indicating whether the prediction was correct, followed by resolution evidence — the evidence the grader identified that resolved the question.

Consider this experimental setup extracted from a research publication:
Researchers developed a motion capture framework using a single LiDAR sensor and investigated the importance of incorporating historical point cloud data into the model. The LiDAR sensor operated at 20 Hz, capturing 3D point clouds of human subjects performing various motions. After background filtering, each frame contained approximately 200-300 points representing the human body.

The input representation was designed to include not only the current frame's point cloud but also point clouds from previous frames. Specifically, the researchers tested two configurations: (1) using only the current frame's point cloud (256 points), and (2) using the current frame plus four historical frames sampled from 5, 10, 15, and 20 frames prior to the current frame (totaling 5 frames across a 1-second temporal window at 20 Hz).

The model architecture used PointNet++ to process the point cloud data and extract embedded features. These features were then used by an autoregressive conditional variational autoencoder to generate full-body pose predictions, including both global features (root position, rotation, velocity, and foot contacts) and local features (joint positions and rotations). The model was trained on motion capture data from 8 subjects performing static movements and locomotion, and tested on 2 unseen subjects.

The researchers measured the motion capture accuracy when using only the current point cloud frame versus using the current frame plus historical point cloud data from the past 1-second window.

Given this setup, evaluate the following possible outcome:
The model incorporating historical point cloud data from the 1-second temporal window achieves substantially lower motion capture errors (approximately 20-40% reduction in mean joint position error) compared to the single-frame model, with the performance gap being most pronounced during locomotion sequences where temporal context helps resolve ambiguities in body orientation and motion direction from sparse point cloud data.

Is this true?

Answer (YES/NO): NO